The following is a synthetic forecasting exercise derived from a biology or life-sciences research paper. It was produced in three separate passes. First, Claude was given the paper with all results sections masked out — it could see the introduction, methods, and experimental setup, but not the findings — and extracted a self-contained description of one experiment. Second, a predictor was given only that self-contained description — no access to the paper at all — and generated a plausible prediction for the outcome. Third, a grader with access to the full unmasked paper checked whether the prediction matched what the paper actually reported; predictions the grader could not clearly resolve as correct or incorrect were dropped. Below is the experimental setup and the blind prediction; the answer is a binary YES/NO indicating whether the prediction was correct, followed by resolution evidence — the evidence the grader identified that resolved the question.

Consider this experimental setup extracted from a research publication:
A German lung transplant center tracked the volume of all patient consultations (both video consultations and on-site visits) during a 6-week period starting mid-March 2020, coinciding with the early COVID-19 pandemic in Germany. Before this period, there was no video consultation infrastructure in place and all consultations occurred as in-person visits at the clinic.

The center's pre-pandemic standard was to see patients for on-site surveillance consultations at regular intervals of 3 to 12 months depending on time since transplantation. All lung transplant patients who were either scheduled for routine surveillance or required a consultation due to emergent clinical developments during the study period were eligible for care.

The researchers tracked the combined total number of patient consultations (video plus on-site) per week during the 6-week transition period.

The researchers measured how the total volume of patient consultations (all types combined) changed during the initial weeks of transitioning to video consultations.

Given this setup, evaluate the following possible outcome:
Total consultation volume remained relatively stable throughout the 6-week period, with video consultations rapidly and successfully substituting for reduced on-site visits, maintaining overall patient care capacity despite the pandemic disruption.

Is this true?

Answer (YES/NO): NO